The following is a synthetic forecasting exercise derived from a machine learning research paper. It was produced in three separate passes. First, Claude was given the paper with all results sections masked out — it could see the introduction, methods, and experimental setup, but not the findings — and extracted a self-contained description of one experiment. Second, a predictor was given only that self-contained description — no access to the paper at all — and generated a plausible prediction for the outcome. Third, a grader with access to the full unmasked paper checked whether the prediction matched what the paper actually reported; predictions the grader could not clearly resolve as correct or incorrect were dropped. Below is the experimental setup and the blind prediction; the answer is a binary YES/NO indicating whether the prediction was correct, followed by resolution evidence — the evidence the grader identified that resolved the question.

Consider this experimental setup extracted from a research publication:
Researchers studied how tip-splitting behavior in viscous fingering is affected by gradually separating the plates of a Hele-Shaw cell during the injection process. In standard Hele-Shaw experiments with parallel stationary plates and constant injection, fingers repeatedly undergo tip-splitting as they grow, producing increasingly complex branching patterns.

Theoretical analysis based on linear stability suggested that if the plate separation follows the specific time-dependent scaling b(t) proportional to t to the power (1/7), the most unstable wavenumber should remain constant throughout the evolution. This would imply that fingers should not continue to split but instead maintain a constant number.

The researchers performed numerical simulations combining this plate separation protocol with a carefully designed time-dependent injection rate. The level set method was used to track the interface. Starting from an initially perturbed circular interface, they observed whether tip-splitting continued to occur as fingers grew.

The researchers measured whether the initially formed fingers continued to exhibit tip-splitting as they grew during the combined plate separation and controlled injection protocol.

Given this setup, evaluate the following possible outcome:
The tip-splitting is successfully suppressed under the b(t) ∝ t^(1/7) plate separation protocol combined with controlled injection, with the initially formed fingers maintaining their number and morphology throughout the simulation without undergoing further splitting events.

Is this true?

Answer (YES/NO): NO